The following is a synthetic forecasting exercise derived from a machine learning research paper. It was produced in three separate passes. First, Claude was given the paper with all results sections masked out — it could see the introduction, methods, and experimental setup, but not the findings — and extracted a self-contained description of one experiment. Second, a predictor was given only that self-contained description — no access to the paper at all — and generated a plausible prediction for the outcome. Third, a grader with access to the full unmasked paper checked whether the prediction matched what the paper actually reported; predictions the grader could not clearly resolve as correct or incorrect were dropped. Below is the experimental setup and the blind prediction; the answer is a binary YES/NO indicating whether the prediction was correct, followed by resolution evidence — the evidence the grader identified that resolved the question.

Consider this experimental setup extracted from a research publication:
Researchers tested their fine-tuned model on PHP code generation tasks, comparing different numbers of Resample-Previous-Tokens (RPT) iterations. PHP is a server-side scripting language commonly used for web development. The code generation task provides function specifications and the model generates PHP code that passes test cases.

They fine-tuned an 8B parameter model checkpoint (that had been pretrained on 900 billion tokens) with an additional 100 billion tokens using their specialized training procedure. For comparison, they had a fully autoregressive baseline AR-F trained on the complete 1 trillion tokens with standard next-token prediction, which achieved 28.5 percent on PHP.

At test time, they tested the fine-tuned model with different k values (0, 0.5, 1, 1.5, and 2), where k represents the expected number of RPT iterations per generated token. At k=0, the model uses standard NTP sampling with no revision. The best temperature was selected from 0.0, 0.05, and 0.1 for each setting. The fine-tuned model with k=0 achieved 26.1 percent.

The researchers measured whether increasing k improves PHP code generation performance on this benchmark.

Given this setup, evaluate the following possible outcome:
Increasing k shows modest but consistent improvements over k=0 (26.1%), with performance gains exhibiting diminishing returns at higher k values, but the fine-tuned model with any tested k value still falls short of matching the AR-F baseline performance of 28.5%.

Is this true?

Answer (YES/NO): NO